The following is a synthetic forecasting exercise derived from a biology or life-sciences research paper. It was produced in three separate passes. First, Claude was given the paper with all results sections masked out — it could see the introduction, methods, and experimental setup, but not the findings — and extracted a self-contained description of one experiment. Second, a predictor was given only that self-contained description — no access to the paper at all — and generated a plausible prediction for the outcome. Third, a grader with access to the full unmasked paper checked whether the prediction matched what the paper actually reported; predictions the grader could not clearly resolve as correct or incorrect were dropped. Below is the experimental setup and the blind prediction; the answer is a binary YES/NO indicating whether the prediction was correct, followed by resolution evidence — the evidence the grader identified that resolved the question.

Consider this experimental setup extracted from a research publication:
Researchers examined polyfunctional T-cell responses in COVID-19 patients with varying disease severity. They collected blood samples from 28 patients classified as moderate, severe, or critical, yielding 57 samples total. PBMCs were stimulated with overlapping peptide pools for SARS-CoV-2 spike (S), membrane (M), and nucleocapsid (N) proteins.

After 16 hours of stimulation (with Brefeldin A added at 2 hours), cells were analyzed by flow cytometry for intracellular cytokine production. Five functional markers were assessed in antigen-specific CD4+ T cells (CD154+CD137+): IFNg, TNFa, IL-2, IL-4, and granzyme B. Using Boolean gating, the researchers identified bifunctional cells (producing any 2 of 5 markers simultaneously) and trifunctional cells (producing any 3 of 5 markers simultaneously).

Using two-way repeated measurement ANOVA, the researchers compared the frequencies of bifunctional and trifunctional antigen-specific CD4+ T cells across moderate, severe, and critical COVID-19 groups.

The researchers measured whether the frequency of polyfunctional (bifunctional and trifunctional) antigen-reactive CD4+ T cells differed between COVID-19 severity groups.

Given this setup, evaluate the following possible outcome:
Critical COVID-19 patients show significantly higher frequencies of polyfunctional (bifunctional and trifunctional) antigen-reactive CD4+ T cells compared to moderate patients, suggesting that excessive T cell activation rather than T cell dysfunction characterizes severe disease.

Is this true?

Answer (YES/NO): YES